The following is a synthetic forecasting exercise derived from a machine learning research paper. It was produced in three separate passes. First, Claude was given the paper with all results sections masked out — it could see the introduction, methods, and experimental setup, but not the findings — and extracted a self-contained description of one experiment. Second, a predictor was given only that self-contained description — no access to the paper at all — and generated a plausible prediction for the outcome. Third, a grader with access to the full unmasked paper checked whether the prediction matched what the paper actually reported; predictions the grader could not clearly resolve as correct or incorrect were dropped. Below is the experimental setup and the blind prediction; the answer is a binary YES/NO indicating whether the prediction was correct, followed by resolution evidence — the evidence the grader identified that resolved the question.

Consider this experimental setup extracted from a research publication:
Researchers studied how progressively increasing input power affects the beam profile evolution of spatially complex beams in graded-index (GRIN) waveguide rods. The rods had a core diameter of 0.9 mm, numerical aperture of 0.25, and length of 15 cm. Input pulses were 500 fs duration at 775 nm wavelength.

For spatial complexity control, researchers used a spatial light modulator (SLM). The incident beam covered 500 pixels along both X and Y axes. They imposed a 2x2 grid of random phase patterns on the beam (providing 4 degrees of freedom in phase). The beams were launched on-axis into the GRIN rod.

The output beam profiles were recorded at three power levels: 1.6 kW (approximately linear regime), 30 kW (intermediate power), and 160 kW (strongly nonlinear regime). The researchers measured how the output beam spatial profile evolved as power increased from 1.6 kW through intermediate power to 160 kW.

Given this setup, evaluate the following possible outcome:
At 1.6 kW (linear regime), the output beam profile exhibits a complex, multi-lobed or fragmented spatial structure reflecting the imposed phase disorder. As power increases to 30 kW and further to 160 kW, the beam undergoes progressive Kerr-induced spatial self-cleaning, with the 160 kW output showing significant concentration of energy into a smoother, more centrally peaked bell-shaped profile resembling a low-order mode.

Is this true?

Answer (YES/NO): YES